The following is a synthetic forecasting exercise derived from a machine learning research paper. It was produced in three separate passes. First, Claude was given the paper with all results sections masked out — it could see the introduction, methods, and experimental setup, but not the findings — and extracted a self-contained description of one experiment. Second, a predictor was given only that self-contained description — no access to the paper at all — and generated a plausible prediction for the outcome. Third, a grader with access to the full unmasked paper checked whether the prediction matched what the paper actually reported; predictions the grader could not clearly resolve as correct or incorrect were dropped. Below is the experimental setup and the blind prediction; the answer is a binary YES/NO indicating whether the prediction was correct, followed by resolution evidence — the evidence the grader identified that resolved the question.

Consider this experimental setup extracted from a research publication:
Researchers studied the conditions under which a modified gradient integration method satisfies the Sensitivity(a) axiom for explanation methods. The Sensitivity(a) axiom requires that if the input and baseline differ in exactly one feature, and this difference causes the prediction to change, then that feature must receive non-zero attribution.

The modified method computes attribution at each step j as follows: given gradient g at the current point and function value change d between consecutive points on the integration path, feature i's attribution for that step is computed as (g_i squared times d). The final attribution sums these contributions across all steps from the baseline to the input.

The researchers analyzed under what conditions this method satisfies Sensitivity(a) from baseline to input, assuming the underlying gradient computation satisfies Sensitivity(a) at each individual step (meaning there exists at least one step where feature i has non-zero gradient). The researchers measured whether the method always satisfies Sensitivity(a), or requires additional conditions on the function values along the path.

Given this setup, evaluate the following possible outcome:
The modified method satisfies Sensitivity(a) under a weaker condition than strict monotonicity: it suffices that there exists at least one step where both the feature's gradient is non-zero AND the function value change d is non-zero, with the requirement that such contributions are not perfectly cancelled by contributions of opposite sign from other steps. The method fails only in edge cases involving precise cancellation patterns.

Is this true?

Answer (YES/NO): NO